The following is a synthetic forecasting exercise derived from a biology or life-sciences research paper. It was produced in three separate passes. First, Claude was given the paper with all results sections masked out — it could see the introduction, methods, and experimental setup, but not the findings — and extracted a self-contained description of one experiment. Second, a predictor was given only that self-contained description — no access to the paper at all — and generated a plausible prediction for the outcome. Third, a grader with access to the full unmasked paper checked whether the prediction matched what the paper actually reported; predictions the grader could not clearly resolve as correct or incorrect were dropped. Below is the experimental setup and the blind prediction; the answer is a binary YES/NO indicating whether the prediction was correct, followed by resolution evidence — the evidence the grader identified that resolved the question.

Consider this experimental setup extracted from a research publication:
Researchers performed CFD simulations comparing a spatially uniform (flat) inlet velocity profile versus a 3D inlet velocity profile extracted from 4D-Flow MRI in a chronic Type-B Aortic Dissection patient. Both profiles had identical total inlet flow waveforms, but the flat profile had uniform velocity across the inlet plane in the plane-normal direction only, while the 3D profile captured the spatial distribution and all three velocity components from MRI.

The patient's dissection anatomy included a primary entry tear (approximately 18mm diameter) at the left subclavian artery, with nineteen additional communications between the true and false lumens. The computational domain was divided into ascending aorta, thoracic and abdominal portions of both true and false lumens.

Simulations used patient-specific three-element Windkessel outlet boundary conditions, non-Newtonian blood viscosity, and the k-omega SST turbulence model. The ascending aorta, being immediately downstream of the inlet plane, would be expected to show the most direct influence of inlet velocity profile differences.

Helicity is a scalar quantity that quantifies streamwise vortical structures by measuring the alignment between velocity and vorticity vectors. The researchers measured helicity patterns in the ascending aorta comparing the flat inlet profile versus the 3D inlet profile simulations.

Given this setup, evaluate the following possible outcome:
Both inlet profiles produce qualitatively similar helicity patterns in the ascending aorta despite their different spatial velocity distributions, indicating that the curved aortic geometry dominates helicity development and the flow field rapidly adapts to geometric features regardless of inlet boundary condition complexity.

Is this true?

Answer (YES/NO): NO